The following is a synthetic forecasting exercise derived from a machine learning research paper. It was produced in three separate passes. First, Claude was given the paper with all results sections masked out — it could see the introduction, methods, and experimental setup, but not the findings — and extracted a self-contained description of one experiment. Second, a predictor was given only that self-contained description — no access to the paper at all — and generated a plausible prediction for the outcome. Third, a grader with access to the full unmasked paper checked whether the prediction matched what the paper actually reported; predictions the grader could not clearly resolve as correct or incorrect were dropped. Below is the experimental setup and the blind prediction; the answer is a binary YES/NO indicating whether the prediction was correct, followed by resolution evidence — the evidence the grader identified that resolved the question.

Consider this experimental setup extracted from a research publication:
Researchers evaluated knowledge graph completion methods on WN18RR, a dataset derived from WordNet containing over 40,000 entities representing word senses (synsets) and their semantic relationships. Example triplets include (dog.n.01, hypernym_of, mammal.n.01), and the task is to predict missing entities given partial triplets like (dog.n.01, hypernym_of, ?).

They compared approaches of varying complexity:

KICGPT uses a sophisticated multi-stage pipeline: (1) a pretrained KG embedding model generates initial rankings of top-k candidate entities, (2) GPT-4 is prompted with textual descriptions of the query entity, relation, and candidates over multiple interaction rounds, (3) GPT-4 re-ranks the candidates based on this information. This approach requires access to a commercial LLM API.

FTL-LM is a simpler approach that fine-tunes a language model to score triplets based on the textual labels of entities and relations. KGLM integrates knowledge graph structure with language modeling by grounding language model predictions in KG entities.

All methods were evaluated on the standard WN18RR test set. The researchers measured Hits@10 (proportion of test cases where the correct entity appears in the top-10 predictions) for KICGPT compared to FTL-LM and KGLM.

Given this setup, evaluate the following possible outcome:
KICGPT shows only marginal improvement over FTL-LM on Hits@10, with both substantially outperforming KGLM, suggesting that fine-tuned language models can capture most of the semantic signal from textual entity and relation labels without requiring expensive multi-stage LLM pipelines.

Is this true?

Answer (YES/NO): NO